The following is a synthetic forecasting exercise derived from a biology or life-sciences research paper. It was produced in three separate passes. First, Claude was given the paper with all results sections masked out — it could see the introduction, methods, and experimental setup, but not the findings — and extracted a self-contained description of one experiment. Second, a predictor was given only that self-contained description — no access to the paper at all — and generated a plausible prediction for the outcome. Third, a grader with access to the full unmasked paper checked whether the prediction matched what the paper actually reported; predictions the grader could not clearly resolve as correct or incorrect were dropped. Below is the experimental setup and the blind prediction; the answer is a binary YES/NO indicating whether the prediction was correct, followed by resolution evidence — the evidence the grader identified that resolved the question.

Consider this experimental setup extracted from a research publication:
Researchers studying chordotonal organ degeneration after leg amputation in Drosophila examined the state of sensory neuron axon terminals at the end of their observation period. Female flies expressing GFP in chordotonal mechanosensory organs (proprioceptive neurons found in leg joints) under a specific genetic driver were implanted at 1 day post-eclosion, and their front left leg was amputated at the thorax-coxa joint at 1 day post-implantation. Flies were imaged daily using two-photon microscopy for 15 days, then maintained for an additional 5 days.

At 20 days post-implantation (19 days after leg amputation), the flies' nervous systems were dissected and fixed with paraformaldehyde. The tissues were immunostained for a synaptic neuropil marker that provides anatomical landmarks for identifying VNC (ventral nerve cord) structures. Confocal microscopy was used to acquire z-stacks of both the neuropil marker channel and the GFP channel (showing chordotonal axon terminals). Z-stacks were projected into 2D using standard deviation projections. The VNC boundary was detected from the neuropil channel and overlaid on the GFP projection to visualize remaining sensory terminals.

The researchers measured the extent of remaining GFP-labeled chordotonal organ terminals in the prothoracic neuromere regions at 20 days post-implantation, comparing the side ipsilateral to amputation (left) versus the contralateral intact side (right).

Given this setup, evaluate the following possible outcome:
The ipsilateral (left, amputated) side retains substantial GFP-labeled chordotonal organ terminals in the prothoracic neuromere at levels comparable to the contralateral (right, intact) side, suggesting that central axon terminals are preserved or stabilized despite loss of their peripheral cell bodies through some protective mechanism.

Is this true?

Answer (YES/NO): NO